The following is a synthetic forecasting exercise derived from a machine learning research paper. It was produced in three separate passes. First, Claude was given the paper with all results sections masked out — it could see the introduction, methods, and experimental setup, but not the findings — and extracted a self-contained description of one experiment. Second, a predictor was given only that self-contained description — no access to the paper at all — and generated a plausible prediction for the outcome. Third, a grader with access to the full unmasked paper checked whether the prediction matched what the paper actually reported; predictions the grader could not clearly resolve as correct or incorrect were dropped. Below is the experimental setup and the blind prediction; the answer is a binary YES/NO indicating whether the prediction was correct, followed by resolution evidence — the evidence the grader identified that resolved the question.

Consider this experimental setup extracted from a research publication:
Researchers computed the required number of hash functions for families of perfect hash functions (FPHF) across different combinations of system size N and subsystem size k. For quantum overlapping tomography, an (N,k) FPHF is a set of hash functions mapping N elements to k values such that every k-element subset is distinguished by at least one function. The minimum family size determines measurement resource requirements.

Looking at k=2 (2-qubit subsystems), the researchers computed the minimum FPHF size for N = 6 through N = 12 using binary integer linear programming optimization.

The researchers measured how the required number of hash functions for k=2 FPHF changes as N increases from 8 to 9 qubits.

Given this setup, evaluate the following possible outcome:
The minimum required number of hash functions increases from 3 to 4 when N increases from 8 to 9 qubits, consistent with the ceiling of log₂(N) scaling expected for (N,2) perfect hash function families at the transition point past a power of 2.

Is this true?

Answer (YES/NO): YES